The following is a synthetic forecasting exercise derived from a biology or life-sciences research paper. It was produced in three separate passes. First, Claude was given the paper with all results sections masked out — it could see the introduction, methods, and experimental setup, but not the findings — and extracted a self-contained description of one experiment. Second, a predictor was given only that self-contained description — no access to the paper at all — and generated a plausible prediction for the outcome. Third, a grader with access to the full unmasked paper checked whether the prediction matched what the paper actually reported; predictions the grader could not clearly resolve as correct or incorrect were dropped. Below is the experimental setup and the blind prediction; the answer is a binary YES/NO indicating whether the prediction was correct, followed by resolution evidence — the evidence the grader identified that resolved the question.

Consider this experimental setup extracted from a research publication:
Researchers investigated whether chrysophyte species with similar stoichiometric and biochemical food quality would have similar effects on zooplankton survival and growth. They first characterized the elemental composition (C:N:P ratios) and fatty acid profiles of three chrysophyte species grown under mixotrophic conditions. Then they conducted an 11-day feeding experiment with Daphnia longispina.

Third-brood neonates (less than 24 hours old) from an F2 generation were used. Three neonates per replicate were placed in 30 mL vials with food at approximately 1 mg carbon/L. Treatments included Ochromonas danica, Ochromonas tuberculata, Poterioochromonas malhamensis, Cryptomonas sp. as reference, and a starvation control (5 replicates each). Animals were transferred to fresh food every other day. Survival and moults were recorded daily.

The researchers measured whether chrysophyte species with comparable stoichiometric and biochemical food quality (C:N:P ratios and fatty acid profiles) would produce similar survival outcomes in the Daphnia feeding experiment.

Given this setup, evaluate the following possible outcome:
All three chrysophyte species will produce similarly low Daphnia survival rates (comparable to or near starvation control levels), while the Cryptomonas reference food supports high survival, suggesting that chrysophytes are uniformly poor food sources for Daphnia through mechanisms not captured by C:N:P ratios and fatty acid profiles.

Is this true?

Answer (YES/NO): NO